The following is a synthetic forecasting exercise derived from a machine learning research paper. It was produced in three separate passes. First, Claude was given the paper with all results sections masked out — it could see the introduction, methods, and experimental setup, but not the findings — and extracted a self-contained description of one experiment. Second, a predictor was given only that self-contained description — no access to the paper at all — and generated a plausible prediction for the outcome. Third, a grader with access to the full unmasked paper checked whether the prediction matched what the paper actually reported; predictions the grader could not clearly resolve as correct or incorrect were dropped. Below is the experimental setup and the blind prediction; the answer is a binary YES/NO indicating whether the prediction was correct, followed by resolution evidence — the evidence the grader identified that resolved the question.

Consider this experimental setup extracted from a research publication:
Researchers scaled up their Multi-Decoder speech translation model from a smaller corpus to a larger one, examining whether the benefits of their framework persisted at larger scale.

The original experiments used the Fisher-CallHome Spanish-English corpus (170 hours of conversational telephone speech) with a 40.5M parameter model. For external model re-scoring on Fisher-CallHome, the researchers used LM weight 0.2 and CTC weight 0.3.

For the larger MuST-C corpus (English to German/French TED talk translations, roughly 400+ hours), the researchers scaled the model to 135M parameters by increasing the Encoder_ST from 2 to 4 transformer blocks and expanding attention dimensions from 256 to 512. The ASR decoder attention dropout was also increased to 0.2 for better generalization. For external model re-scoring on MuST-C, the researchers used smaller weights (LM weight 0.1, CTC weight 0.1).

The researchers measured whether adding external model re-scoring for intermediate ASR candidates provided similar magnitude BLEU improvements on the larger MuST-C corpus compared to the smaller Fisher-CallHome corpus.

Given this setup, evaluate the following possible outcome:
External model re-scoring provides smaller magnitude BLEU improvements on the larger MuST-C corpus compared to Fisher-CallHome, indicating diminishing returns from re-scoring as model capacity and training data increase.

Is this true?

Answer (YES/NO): YES